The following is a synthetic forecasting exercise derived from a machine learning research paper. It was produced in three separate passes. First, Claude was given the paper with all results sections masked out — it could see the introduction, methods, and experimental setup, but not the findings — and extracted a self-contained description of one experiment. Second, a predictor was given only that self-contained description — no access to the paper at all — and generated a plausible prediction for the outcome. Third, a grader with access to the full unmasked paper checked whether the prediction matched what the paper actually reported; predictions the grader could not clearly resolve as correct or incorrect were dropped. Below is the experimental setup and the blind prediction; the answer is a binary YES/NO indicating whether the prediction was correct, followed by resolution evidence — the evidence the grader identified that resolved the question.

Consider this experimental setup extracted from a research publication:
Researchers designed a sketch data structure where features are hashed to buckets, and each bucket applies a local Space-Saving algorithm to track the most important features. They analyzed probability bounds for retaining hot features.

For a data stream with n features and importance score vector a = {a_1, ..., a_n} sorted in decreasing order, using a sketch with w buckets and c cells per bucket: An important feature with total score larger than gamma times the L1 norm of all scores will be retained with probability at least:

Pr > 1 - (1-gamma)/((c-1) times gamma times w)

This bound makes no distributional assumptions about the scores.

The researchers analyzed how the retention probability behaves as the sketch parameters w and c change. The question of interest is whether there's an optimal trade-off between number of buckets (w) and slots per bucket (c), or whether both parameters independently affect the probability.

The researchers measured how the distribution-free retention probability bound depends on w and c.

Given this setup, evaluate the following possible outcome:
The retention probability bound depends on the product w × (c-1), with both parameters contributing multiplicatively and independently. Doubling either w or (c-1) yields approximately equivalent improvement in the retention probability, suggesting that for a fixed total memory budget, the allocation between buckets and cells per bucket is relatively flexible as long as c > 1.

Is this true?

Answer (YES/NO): NO